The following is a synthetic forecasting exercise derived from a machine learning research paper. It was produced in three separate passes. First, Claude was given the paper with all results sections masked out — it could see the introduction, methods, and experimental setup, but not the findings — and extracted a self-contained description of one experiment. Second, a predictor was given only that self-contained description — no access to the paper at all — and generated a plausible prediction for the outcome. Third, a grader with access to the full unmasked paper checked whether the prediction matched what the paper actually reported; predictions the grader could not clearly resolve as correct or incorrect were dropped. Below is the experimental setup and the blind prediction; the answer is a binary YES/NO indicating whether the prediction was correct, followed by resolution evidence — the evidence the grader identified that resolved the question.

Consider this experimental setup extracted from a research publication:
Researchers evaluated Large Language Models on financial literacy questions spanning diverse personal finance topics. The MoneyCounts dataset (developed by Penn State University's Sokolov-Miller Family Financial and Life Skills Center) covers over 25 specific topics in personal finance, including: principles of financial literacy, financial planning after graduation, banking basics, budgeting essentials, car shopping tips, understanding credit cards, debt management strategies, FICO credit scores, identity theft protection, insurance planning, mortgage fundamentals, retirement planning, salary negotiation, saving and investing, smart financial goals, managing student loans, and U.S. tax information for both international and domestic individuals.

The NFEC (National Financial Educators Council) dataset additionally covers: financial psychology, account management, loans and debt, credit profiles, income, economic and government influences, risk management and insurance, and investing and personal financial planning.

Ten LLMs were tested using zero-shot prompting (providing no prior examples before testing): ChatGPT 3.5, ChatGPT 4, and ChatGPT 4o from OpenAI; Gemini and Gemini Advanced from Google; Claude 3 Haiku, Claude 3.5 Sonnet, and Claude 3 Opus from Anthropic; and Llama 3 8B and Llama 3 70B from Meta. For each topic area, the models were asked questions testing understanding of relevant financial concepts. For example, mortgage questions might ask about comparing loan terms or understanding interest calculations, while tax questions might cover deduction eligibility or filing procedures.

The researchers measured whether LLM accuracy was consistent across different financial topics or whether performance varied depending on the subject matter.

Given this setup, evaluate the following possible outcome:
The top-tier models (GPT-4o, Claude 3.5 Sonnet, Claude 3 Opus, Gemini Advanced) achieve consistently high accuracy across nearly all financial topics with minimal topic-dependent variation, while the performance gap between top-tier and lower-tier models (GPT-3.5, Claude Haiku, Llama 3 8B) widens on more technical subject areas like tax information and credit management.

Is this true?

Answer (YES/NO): NO